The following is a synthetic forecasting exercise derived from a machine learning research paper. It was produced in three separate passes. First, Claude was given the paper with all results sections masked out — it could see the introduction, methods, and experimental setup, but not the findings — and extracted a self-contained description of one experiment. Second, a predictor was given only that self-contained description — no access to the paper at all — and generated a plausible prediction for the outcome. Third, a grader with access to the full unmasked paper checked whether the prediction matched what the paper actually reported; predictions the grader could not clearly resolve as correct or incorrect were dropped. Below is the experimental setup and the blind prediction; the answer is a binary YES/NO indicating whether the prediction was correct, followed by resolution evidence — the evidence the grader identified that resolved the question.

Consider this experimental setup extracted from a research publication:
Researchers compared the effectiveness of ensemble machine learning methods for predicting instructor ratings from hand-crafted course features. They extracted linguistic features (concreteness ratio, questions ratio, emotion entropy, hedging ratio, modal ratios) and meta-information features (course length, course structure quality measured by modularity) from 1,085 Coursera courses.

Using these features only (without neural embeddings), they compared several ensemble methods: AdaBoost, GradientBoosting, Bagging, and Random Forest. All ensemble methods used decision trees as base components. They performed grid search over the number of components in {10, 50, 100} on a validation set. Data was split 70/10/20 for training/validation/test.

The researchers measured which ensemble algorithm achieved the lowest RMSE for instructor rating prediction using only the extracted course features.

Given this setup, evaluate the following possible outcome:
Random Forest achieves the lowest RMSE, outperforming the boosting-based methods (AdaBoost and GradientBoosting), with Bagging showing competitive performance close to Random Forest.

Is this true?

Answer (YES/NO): NO